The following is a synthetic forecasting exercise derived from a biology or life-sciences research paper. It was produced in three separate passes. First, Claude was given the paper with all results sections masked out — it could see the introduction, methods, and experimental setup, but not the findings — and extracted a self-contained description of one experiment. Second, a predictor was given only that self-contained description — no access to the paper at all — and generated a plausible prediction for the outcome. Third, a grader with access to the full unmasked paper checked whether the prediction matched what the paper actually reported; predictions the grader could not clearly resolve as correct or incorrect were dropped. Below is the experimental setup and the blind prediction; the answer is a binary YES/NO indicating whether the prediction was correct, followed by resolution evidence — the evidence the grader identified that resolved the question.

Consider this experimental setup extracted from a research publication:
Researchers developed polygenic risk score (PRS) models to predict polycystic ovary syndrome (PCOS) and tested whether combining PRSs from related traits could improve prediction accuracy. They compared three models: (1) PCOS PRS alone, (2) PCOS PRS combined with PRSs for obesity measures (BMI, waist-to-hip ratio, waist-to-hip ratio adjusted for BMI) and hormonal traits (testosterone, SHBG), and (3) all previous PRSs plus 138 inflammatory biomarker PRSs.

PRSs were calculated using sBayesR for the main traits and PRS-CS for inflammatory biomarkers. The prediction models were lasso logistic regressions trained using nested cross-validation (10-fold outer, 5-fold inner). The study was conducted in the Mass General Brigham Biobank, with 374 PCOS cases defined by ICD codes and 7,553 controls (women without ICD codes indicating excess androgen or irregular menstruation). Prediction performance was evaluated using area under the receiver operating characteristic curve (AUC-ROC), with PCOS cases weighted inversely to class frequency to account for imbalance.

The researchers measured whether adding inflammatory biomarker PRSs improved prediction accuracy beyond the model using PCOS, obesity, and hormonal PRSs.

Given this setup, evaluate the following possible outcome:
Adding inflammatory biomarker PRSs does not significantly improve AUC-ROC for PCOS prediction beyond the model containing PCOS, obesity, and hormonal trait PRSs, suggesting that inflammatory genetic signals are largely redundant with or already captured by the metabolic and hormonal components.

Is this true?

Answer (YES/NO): YES